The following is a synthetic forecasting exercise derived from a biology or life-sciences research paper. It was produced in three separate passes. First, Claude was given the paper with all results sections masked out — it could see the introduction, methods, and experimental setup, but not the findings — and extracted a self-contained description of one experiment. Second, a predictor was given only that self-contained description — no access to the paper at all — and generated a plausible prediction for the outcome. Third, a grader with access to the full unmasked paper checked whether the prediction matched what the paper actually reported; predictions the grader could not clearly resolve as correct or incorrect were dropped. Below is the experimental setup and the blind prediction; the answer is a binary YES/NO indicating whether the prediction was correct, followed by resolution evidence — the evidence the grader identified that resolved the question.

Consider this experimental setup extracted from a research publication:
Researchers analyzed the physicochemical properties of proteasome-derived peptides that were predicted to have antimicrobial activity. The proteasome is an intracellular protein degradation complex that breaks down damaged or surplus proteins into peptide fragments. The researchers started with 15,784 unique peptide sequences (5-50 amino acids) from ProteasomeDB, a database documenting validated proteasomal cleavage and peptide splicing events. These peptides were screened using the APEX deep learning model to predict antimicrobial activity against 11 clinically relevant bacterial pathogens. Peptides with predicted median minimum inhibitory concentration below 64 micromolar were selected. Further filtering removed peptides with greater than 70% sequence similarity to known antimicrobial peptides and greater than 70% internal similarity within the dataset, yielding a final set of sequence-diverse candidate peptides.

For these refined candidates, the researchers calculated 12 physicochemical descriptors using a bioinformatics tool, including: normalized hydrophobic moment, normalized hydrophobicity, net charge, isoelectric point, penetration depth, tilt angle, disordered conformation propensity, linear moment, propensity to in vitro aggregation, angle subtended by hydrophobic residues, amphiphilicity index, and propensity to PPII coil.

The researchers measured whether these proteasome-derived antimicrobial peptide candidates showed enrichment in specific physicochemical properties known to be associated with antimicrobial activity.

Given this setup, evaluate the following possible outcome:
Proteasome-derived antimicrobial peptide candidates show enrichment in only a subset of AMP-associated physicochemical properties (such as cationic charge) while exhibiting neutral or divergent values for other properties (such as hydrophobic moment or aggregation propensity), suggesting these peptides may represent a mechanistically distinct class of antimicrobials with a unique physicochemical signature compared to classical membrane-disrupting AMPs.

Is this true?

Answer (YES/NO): NO